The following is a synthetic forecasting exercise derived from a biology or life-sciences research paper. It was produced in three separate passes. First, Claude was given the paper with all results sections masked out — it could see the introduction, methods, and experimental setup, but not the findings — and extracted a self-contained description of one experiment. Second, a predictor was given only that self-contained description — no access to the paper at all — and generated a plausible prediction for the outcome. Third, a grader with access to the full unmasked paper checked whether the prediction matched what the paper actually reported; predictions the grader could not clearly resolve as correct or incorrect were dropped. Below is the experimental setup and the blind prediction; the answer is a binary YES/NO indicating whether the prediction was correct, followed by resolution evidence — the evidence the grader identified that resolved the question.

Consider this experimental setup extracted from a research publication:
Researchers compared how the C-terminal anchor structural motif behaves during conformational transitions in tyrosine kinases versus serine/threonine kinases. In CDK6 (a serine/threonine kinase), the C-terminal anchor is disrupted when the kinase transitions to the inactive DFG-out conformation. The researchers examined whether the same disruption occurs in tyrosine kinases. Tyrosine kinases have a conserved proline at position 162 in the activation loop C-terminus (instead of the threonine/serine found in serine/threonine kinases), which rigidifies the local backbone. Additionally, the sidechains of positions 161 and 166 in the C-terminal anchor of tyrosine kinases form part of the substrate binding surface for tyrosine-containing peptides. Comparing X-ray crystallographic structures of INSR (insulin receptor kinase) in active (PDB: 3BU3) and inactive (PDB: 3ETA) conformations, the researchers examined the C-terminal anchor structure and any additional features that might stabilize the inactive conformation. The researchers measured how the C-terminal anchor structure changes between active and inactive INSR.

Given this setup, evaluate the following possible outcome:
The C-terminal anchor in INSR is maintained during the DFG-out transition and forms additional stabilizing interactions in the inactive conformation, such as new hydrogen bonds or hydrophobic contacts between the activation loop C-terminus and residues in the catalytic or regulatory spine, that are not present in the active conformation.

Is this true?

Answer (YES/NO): NO